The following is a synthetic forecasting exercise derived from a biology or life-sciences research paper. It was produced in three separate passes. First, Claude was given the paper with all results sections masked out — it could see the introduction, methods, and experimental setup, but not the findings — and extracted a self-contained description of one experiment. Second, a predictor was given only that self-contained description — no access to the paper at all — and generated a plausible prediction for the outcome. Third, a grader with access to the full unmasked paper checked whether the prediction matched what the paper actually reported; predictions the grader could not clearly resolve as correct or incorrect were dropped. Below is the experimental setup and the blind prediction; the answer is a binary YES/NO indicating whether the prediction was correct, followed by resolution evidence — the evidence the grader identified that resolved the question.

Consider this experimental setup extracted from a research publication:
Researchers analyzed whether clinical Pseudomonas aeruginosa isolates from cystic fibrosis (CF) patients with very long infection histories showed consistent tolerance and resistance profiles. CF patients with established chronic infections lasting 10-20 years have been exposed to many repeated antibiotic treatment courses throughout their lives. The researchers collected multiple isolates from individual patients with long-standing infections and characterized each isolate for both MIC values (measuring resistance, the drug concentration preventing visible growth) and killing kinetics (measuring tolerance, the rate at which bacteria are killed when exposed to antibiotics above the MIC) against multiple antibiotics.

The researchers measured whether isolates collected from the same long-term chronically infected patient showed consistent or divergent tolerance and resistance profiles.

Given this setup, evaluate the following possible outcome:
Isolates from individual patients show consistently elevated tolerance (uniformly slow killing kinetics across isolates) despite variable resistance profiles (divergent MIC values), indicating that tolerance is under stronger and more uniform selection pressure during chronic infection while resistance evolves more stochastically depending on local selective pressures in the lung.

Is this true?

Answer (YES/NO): NO